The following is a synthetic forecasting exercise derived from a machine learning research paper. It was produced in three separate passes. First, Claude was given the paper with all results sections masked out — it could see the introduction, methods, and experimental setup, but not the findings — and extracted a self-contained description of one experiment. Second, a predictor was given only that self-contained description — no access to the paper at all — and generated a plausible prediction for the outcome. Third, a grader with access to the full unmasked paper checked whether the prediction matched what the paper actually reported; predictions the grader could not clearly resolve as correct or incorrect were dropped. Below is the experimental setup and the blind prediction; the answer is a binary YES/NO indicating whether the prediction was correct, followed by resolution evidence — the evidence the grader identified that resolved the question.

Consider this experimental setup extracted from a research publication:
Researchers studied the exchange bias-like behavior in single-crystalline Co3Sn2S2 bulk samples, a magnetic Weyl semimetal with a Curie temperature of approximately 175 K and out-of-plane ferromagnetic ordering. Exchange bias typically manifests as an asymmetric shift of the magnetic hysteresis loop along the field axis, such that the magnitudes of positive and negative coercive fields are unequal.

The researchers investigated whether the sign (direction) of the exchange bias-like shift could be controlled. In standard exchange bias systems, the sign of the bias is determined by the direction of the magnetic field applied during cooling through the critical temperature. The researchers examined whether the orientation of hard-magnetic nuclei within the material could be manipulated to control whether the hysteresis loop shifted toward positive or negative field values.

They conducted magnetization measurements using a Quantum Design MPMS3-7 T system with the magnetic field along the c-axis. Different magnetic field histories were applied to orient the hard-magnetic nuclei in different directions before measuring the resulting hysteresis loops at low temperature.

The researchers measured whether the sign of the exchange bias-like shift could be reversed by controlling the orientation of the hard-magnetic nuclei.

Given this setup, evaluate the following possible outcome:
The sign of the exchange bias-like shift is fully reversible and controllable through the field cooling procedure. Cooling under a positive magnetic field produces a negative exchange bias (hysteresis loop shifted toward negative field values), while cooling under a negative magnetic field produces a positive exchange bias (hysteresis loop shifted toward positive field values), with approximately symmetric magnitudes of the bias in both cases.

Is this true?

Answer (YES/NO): NO